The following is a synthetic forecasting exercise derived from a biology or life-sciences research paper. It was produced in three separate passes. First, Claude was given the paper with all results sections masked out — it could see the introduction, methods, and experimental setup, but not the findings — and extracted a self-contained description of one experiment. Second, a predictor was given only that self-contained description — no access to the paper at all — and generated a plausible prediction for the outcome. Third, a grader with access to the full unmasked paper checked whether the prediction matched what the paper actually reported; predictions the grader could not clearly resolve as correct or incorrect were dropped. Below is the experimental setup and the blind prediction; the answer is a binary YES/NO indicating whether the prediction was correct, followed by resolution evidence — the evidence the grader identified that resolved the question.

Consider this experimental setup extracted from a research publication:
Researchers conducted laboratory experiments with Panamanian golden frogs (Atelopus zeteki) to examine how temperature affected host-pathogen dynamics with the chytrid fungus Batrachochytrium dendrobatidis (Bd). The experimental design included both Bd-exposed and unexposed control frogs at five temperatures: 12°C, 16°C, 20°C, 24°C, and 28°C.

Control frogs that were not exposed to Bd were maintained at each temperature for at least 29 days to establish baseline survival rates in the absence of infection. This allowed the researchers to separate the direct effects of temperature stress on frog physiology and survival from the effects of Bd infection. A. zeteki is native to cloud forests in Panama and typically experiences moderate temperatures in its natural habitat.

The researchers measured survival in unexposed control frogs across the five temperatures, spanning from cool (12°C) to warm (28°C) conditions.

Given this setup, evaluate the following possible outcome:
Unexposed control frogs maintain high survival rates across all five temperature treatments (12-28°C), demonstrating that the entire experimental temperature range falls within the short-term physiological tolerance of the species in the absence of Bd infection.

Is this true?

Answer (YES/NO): YES